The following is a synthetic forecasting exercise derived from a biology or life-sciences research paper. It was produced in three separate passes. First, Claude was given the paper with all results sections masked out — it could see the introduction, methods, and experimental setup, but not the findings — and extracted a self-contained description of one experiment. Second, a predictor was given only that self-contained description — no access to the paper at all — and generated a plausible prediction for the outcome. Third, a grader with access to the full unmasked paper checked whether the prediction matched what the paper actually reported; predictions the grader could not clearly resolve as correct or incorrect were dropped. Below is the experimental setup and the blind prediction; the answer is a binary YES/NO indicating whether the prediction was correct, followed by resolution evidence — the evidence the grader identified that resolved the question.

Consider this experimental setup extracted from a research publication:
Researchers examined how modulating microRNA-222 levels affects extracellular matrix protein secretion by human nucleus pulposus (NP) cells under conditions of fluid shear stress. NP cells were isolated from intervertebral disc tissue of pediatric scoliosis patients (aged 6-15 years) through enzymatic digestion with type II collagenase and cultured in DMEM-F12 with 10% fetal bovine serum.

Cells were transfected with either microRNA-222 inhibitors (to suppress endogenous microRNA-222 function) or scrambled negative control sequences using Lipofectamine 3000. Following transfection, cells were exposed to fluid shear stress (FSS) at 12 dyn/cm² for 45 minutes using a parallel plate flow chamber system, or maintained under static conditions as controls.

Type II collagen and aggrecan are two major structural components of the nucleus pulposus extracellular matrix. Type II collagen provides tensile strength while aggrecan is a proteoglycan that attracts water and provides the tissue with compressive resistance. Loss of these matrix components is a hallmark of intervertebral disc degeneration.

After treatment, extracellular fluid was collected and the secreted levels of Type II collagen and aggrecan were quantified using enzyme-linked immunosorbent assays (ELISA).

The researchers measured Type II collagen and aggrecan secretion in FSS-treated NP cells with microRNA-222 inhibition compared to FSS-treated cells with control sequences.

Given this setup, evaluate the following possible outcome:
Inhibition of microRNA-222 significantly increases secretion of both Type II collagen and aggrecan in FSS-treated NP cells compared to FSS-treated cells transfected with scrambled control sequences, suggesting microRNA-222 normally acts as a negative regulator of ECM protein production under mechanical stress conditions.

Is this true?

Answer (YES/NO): YES